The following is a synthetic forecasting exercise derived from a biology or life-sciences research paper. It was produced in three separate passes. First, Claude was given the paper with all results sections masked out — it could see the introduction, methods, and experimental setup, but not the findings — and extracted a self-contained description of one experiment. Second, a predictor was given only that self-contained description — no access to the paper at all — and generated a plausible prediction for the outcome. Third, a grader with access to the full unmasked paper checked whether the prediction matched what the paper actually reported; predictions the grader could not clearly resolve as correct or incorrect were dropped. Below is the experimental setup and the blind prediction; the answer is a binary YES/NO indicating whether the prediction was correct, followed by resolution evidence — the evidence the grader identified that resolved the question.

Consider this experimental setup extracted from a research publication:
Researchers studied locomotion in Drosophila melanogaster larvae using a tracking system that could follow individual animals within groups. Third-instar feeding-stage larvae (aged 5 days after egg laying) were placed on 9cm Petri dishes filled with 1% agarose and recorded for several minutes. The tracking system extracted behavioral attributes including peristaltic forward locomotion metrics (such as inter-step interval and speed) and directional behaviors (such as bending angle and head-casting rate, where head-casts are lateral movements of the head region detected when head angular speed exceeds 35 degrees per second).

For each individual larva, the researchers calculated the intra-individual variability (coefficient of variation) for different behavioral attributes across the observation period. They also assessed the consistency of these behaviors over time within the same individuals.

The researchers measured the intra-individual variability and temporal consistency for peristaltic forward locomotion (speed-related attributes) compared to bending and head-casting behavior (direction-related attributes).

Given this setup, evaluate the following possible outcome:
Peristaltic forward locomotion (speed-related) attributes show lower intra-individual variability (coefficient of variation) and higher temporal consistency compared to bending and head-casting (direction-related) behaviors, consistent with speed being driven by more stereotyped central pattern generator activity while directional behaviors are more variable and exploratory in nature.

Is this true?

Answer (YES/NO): YES